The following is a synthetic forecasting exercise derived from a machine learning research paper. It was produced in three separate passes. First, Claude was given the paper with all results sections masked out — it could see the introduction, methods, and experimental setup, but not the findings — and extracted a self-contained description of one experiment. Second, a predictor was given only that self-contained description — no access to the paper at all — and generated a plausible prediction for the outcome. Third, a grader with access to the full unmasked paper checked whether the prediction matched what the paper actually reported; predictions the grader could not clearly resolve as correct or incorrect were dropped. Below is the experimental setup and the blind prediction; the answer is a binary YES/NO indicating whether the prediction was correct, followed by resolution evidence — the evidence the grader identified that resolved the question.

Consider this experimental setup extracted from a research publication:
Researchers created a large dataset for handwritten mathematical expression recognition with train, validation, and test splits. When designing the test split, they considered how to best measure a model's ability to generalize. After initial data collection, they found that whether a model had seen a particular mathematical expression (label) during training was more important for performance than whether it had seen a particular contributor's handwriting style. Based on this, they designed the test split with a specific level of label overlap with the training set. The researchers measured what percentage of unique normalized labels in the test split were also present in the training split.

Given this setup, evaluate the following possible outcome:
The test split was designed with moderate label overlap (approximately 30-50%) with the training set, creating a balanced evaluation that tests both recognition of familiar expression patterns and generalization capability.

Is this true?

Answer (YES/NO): NO